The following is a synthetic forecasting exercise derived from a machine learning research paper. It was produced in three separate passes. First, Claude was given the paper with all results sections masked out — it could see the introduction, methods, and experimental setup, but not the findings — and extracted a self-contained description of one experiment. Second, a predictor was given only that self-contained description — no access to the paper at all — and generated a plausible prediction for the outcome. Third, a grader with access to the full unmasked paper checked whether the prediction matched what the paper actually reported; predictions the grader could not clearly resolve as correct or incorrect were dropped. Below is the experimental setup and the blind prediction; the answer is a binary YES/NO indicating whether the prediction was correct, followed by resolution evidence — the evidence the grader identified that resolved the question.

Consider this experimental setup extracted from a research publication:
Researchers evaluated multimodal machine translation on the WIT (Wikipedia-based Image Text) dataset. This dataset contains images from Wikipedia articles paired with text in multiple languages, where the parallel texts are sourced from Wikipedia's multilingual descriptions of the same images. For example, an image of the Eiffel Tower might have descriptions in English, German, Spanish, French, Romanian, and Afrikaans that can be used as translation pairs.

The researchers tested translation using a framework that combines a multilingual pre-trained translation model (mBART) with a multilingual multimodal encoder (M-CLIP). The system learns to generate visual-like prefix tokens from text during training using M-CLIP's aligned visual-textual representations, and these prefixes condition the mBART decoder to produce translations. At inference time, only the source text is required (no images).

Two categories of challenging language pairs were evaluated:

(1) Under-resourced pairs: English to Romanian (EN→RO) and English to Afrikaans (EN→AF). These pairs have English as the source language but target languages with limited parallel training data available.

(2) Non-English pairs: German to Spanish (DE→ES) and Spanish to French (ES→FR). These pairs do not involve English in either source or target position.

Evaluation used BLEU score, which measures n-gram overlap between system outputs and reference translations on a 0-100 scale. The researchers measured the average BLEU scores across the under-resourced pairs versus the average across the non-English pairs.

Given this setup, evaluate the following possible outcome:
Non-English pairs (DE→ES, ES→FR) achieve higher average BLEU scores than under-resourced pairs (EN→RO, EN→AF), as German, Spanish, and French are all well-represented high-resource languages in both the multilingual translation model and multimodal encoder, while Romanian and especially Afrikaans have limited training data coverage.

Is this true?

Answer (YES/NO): NO